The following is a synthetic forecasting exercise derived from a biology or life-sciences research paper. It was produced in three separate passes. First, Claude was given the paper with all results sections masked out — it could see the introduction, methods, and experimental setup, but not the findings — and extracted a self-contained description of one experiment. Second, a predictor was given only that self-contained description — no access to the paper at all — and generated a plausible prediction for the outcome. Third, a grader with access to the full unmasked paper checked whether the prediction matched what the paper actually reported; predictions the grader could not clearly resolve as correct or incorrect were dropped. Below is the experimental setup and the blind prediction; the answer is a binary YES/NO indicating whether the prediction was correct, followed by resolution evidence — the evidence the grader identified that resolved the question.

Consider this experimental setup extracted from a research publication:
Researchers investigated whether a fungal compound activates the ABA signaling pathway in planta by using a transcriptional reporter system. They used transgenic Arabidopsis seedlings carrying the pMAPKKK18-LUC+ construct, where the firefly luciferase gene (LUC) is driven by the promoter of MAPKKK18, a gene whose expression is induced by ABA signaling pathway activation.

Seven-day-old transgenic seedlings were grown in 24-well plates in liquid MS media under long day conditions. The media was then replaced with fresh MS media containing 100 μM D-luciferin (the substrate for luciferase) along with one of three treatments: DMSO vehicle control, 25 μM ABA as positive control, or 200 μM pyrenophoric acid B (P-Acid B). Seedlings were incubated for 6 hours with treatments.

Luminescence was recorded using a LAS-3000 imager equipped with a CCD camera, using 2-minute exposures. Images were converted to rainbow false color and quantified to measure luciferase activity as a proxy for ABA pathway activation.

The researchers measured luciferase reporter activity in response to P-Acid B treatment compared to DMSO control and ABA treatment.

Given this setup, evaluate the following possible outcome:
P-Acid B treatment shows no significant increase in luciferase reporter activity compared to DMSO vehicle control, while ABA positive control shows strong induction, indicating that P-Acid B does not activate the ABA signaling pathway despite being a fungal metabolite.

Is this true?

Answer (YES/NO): NO